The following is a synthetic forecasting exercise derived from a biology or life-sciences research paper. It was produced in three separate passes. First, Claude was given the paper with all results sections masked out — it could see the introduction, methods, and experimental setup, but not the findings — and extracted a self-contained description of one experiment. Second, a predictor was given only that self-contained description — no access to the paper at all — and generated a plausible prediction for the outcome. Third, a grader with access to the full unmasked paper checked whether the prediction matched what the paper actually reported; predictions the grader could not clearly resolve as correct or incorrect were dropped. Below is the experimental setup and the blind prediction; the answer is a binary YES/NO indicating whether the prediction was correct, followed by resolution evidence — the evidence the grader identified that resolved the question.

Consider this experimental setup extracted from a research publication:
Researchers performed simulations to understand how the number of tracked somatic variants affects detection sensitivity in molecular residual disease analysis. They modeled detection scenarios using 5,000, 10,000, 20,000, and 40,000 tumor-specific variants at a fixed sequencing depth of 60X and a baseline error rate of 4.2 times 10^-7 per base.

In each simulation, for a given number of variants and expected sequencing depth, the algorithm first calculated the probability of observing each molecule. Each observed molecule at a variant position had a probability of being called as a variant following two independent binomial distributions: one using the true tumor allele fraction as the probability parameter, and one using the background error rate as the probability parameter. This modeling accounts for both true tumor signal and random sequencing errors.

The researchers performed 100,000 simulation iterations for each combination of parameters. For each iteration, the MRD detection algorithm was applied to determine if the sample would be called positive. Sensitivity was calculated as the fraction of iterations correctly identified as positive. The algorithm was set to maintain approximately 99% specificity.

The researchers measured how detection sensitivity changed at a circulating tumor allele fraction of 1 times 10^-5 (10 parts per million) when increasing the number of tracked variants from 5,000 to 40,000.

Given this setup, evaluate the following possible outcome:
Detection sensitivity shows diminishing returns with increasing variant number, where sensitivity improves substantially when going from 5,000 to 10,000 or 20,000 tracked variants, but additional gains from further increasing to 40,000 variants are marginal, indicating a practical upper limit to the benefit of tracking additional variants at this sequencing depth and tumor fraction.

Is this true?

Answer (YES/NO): YES